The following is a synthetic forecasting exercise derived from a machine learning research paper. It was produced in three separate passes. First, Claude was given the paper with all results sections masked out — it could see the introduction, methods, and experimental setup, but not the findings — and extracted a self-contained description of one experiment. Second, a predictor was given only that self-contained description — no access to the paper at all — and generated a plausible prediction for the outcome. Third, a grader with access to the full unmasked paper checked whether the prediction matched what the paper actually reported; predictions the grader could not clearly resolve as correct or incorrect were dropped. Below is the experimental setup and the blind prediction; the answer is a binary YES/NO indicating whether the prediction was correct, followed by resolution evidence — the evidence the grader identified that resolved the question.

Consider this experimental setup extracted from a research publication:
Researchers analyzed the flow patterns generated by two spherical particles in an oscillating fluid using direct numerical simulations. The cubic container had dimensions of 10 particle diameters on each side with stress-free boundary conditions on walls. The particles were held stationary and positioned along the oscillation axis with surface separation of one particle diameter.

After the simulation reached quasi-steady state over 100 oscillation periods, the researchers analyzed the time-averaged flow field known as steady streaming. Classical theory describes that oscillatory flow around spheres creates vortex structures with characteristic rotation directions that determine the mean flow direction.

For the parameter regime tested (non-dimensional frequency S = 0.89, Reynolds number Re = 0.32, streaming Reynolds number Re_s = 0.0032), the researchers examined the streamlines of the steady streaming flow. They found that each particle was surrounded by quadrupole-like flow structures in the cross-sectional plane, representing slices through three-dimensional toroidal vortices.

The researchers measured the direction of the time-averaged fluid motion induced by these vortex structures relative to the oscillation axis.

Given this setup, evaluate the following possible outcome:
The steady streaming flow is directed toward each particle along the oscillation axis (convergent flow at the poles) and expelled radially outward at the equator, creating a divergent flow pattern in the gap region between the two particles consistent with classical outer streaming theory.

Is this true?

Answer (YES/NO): YES